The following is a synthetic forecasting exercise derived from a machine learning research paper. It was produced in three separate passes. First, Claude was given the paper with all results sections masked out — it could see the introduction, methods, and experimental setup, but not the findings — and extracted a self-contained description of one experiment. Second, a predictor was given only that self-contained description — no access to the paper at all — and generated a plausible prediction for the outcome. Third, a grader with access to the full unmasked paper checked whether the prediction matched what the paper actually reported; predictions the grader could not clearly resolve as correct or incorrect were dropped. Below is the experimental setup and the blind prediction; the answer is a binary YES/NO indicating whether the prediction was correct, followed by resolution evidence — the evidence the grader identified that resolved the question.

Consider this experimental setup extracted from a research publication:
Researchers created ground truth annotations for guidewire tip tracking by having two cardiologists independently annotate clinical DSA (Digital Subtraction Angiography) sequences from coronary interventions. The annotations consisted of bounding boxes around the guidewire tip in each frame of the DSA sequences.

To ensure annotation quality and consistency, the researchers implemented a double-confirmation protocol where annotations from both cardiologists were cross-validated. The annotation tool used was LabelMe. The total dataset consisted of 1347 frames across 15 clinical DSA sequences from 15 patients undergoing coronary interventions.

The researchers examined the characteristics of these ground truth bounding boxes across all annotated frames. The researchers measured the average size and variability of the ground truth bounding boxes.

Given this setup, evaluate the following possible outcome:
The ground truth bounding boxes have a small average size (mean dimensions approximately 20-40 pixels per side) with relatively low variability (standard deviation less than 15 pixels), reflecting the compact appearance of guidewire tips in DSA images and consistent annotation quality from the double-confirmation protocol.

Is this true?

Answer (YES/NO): NO